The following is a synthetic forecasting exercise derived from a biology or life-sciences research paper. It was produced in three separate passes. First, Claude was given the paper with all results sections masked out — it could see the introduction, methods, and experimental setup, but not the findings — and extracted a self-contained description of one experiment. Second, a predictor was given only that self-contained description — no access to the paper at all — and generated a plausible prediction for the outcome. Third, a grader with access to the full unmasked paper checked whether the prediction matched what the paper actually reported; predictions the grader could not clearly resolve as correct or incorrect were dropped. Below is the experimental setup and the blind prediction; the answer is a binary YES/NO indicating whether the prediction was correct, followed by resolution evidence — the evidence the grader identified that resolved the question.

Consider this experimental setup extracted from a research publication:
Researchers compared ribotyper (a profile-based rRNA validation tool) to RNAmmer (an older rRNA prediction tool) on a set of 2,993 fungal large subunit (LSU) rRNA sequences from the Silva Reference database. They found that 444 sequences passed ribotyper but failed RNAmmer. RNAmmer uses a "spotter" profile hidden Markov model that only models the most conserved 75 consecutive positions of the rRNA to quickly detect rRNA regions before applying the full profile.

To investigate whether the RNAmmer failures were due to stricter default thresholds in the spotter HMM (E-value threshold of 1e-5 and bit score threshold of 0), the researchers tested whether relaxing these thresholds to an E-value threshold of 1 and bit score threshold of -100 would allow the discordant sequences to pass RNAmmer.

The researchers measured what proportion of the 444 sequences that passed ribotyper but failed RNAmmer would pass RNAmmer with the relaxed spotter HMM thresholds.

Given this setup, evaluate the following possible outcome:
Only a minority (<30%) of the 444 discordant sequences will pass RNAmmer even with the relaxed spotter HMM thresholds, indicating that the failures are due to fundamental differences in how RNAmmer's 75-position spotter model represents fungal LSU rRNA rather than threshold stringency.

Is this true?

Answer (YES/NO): NO